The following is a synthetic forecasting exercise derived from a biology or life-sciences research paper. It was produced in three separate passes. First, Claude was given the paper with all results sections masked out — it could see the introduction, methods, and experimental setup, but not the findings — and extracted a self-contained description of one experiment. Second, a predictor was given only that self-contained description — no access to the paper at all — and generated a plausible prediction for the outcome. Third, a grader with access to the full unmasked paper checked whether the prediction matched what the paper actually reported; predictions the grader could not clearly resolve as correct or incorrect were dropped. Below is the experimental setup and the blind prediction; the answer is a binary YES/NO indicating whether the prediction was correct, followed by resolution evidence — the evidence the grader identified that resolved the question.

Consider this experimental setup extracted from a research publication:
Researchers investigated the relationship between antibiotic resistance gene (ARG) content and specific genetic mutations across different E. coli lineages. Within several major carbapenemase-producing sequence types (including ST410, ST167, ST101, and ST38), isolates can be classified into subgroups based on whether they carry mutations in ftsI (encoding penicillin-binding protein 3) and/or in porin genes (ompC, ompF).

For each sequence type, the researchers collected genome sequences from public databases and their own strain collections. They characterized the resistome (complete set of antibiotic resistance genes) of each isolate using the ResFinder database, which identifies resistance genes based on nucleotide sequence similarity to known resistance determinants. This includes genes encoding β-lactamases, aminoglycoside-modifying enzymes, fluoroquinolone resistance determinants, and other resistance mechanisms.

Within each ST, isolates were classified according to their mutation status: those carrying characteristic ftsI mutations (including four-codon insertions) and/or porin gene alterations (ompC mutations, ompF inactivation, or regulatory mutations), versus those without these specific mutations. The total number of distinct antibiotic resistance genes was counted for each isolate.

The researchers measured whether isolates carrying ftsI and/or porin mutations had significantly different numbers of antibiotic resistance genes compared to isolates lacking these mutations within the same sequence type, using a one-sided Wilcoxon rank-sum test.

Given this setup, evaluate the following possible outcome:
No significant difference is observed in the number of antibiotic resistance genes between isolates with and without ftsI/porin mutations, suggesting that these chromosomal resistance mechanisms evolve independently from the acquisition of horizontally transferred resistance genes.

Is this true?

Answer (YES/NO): NO